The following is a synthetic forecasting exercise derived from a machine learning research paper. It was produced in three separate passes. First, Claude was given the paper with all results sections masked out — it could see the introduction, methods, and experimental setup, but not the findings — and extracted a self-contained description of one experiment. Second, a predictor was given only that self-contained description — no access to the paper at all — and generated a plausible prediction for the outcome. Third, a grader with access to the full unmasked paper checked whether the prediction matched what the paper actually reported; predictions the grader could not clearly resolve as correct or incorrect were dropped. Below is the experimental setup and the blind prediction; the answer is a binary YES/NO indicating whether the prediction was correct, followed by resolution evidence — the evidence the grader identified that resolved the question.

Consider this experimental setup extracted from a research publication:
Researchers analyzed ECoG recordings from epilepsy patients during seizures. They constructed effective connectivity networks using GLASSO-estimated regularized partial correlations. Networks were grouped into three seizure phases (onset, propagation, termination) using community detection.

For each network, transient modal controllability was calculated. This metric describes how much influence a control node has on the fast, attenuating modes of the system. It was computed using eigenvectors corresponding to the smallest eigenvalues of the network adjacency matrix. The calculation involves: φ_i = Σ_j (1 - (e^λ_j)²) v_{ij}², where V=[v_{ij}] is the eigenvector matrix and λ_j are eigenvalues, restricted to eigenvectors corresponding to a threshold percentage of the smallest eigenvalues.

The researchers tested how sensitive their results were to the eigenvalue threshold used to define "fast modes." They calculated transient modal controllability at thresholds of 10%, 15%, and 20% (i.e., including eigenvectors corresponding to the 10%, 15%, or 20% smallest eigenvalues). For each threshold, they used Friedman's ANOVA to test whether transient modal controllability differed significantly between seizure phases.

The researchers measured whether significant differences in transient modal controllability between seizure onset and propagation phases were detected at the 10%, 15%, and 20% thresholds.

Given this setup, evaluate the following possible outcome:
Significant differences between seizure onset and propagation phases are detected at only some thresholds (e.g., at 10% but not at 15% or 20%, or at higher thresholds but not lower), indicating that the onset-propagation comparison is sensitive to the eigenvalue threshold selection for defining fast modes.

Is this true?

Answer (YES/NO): YES